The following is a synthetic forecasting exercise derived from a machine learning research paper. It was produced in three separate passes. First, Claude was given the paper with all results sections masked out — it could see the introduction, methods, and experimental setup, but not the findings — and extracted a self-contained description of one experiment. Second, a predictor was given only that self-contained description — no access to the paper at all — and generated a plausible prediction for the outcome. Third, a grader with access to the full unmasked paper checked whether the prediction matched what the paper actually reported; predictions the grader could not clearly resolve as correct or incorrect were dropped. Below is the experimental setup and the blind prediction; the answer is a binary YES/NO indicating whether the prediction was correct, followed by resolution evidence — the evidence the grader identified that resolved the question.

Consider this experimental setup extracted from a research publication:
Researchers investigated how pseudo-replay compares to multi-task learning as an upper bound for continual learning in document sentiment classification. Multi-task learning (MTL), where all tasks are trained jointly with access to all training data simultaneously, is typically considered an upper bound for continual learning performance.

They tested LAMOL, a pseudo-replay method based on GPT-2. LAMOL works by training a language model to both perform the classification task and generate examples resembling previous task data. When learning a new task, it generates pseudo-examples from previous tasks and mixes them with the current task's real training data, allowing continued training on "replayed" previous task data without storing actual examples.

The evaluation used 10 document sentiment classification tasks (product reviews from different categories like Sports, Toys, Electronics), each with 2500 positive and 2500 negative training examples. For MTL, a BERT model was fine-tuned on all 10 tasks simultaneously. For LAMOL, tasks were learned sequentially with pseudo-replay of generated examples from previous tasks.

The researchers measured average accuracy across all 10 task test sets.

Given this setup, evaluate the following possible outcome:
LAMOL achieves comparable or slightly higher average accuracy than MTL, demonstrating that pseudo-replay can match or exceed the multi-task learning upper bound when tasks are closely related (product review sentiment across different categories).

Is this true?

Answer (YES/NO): YES